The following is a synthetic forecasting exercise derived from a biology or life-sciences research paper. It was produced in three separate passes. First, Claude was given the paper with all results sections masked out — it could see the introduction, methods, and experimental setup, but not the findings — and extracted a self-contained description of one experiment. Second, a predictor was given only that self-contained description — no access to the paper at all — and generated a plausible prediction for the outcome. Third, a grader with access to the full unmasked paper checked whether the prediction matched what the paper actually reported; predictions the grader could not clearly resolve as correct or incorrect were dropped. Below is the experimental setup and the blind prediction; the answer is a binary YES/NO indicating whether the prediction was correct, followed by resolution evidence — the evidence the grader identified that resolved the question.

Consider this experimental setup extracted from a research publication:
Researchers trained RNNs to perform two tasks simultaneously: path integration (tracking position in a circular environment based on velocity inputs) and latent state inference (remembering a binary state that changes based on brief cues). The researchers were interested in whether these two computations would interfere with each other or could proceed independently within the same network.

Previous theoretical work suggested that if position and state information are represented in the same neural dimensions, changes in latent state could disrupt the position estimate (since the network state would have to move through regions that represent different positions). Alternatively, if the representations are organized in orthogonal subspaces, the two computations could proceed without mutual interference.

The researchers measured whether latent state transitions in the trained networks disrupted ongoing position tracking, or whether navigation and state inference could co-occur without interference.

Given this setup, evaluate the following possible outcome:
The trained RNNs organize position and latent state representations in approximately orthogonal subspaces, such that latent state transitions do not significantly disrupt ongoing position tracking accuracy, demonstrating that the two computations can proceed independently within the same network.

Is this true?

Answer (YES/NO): YES